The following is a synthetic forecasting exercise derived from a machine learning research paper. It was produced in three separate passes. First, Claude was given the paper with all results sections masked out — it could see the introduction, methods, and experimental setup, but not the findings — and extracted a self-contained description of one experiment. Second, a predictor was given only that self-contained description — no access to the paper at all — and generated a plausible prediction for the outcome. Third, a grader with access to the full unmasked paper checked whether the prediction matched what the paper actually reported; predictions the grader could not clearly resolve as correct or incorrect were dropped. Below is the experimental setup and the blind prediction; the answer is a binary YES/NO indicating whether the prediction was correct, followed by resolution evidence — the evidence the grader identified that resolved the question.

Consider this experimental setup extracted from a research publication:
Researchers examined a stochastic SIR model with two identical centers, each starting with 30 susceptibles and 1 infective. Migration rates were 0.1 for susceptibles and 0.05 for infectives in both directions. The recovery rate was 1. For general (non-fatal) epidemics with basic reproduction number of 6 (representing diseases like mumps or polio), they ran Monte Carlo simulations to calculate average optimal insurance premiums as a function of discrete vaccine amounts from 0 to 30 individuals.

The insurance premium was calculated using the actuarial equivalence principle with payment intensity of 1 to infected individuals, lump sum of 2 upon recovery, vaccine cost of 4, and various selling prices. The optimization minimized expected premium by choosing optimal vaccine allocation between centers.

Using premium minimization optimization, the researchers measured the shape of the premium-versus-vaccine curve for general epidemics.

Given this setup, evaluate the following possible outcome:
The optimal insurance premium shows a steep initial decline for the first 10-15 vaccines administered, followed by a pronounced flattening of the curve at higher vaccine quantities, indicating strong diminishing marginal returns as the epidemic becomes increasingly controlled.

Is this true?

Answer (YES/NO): NO